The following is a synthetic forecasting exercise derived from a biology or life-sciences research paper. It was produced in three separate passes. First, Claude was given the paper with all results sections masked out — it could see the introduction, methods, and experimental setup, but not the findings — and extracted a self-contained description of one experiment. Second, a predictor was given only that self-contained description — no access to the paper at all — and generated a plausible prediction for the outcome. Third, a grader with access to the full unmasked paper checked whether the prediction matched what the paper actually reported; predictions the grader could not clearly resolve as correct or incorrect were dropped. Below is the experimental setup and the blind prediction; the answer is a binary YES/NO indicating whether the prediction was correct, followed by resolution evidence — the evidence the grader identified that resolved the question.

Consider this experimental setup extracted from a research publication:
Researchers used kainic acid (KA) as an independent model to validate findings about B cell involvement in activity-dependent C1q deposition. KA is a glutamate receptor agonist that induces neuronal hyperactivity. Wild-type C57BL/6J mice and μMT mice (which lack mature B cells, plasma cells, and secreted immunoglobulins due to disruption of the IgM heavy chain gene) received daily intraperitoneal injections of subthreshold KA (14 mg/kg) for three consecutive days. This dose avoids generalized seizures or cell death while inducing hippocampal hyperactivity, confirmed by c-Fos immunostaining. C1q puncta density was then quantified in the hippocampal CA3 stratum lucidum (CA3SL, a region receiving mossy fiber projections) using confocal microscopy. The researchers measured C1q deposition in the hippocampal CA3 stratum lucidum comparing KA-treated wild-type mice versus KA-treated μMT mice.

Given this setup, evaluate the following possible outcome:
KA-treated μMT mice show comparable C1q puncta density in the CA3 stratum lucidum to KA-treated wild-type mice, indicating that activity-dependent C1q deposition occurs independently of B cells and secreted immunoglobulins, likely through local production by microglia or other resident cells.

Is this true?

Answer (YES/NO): NO